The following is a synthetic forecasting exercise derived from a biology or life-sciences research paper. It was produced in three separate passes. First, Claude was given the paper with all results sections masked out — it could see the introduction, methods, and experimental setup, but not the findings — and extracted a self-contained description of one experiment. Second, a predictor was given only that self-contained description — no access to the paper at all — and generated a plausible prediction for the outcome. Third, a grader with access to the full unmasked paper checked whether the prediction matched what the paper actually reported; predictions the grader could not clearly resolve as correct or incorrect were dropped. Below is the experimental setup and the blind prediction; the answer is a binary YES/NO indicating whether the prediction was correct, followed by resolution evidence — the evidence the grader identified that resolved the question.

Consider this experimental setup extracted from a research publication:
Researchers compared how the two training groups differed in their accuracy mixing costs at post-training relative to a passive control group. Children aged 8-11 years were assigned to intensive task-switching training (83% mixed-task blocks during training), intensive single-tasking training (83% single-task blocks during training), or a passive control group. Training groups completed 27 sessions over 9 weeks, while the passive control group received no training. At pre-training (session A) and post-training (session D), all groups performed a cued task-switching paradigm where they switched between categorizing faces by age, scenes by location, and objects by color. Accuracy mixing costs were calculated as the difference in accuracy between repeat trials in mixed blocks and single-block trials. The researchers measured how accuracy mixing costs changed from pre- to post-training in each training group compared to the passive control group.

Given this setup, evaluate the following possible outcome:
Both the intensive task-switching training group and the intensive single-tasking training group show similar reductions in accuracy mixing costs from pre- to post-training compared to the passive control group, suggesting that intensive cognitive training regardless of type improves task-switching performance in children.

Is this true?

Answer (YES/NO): NO